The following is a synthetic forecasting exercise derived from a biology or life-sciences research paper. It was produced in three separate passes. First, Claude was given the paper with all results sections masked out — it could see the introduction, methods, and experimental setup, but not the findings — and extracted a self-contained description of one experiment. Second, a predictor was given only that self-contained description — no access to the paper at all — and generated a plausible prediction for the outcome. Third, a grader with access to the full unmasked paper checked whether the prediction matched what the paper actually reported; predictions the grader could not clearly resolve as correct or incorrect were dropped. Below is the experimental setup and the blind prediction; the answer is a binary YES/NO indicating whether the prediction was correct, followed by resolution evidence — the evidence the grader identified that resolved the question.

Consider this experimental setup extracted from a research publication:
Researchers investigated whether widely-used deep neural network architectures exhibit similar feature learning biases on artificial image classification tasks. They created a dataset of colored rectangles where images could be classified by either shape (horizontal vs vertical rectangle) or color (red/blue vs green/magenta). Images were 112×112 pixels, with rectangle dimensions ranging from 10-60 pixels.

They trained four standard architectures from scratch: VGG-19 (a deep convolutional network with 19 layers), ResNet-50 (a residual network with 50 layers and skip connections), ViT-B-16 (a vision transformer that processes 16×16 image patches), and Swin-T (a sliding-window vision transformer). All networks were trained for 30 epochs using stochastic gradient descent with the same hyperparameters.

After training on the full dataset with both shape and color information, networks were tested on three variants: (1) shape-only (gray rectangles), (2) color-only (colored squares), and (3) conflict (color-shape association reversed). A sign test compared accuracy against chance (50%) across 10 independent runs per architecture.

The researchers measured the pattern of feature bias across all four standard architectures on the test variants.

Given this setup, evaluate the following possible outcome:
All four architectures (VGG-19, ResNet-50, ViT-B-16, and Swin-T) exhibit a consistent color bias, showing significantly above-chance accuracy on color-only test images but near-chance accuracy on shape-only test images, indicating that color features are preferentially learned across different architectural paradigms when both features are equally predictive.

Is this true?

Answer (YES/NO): YES